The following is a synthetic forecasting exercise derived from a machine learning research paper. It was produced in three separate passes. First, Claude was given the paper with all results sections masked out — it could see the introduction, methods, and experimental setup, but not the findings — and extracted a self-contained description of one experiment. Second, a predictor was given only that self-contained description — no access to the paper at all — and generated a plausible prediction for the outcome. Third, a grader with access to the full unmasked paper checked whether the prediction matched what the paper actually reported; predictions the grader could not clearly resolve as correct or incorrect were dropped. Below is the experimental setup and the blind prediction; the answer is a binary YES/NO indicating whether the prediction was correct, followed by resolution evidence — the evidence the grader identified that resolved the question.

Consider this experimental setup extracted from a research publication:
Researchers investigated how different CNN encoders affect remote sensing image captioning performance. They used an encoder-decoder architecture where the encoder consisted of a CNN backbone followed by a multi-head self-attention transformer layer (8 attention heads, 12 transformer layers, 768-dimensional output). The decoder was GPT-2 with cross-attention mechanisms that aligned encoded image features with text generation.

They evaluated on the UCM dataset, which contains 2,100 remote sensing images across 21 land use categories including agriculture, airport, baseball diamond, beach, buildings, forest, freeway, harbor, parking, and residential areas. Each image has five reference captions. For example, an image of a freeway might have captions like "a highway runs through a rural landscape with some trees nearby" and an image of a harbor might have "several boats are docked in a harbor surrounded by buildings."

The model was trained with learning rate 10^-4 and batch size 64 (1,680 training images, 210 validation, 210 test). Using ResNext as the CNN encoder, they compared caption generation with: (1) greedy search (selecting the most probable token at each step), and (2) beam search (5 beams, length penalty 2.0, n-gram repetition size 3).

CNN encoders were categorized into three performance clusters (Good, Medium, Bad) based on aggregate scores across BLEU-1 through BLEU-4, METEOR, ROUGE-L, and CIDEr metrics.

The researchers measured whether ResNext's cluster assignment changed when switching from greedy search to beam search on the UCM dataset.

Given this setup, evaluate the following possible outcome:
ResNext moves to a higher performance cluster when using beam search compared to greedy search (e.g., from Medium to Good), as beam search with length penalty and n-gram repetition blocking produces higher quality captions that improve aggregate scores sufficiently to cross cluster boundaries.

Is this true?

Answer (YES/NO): NO